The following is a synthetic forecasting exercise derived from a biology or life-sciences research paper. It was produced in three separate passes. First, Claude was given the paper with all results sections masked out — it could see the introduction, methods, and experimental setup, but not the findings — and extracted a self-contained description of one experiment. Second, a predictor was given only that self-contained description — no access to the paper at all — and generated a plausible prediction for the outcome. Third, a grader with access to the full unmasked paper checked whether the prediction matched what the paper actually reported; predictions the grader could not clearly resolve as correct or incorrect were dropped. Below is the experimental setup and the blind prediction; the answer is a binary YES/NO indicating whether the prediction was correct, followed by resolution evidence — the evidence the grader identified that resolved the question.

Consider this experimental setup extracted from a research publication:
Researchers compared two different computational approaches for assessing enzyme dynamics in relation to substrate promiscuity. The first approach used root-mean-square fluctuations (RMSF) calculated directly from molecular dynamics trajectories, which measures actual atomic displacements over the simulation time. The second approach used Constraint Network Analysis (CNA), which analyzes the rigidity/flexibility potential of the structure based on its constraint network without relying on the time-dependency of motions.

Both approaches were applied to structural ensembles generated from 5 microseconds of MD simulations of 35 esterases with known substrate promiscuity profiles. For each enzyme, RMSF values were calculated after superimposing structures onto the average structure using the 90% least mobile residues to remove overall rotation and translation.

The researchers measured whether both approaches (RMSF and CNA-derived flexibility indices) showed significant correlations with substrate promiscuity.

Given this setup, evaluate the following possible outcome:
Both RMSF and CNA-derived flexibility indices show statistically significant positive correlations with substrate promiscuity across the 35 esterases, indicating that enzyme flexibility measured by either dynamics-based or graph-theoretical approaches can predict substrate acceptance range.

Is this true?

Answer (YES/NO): NO